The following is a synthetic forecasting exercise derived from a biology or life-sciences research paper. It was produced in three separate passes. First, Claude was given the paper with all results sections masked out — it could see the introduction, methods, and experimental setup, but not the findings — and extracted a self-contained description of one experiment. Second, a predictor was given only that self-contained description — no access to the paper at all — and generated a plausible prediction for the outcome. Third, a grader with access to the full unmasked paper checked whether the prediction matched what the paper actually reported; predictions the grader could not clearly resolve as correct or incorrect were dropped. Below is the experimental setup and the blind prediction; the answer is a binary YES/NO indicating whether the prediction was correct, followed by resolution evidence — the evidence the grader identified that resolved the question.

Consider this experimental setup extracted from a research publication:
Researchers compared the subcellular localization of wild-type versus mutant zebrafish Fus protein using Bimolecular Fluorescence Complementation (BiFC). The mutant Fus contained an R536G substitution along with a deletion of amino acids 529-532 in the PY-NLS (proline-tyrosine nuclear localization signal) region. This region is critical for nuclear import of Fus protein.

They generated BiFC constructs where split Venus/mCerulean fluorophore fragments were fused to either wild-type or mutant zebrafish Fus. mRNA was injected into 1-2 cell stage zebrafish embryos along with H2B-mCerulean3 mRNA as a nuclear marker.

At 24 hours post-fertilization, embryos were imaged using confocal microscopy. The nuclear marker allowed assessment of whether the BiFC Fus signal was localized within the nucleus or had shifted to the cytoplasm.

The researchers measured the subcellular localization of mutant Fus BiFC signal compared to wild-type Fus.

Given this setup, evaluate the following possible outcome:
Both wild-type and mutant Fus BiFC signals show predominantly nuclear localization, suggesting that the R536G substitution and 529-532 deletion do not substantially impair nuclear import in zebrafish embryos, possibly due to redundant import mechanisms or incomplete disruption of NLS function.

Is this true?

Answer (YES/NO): NO